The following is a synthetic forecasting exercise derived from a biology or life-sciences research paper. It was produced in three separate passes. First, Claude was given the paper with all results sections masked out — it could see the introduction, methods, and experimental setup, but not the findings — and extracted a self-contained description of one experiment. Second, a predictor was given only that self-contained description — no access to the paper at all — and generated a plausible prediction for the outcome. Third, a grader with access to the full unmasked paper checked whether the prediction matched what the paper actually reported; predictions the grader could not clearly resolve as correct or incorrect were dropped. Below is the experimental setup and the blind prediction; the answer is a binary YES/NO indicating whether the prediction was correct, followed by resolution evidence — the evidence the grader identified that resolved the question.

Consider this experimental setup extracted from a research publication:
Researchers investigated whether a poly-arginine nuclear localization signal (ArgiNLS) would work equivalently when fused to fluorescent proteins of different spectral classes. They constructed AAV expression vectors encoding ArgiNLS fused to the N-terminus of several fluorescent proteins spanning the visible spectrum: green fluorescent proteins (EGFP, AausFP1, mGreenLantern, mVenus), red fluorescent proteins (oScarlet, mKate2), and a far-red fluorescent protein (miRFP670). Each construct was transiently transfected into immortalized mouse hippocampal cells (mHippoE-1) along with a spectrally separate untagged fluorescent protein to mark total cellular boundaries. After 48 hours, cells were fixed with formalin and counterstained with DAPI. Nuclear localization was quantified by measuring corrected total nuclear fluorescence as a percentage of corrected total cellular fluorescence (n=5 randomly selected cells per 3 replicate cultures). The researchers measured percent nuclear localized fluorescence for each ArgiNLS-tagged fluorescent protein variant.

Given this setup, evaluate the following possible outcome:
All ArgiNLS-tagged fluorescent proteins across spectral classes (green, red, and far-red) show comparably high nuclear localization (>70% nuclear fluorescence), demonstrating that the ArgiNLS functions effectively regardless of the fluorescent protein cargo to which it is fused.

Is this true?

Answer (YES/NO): YES